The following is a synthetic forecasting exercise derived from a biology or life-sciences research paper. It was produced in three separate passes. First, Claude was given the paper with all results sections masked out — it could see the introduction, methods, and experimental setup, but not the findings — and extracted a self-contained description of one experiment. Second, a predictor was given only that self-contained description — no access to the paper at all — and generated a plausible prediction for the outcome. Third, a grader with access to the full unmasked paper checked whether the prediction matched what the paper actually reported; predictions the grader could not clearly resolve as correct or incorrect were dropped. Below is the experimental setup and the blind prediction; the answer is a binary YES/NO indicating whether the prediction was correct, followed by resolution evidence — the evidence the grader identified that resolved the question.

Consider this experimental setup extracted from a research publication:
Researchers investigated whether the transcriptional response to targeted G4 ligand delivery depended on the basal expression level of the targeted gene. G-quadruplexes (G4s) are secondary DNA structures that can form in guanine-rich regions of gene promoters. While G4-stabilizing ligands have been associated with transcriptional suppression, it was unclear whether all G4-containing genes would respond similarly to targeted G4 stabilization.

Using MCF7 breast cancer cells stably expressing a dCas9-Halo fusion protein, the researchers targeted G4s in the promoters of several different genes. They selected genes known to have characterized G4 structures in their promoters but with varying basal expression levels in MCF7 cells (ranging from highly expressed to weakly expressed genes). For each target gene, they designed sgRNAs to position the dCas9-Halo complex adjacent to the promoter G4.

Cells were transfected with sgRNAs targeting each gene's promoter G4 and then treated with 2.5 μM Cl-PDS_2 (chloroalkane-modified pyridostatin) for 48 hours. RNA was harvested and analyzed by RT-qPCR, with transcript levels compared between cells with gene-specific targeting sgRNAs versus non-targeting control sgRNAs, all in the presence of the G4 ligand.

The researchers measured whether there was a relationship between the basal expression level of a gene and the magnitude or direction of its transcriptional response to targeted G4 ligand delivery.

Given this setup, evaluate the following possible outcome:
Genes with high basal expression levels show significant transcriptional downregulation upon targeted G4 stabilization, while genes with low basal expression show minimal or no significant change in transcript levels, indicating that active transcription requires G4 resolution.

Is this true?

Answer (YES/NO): YES